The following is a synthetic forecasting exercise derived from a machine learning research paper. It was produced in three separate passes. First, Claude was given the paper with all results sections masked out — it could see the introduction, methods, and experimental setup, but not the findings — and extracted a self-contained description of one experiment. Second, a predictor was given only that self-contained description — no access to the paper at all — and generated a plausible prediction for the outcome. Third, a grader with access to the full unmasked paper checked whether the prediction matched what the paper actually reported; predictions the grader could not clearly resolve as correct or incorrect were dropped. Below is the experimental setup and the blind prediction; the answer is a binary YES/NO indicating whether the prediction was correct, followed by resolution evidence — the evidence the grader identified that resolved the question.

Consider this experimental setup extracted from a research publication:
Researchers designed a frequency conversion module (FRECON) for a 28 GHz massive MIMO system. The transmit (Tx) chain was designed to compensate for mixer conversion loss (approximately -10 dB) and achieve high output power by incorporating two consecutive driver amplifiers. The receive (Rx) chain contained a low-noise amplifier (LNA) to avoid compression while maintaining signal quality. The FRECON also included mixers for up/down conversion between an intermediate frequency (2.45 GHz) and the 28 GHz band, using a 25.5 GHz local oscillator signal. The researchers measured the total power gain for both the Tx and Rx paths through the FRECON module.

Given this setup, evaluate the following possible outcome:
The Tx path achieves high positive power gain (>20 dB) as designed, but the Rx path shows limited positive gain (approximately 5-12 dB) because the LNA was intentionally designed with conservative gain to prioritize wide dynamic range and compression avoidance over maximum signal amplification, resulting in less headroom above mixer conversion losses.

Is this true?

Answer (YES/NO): NO